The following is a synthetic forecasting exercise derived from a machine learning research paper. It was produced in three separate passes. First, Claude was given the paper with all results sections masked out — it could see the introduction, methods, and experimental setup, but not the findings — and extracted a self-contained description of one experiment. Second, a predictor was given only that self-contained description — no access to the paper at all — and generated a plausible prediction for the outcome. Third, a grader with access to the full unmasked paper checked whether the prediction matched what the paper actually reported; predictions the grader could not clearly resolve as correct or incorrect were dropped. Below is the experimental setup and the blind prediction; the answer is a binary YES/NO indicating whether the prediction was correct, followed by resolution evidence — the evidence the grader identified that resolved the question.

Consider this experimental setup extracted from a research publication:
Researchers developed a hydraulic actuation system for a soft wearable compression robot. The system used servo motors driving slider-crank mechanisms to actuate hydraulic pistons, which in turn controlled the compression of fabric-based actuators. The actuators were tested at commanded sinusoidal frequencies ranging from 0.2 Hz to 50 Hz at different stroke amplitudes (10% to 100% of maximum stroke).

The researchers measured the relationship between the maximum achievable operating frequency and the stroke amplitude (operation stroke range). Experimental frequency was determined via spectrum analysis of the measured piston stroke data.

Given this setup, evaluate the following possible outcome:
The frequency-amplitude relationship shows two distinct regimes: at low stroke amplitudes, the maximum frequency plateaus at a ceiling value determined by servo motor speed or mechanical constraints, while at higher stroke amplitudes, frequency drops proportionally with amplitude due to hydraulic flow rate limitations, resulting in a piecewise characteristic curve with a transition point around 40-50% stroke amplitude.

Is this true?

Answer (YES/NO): NO